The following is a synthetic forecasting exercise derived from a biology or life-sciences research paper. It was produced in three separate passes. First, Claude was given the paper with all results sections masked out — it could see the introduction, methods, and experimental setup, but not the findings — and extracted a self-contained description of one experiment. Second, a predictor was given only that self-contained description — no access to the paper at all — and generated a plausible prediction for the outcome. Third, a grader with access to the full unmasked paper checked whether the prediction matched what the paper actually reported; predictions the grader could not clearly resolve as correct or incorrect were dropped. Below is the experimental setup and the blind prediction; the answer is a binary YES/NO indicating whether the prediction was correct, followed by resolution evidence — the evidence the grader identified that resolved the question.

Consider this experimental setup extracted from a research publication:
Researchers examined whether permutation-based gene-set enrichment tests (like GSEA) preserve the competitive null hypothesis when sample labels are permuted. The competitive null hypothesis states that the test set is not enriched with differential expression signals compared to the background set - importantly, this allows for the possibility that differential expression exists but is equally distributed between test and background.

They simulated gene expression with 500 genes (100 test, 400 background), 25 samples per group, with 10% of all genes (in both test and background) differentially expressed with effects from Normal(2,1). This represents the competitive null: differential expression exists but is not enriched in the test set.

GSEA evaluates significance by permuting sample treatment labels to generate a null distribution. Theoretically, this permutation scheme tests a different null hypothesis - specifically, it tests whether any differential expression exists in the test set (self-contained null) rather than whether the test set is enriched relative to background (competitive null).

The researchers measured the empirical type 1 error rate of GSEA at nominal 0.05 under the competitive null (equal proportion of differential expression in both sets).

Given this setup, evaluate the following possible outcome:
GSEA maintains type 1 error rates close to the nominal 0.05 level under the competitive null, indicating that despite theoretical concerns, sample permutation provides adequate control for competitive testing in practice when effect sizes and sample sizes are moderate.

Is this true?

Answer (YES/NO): NO